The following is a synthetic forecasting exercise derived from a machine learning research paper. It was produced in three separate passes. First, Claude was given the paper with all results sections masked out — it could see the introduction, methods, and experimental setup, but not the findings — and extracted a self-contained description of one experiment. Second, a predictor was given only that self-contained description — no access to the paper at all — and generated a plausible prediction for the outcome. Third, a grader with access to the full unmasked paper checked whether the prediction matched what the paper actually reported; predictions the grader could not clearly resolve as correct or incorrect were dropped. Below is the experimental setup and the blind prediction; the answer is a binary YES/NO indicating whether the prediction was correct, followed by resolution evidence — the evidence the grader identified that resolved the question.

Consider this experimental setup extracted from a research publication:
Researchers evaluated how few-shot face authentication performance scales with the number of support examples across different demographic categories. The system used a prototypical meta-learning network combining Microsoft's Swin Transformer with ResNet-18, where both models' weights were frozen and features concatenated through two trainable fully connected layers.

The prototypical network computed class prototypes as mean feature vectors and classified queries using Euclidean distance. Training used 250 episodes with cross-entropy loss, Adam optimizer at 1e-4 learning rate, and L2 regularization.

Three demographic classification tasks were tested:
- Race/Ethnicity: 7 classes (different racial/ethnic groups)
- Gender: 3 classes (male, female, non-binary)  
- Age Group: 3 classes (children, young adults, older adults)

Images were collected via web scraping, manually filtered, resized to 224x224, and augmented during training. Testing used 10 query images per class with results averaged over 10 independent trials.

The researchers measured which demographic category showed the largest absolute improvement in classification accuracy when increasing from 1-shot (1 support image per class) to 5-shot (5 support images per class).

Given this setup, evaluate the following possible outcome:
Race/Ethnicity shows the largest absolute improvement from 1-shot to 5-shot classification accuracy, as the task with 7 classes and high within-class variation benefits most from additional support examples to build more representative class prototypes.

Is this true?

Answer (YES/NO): YES